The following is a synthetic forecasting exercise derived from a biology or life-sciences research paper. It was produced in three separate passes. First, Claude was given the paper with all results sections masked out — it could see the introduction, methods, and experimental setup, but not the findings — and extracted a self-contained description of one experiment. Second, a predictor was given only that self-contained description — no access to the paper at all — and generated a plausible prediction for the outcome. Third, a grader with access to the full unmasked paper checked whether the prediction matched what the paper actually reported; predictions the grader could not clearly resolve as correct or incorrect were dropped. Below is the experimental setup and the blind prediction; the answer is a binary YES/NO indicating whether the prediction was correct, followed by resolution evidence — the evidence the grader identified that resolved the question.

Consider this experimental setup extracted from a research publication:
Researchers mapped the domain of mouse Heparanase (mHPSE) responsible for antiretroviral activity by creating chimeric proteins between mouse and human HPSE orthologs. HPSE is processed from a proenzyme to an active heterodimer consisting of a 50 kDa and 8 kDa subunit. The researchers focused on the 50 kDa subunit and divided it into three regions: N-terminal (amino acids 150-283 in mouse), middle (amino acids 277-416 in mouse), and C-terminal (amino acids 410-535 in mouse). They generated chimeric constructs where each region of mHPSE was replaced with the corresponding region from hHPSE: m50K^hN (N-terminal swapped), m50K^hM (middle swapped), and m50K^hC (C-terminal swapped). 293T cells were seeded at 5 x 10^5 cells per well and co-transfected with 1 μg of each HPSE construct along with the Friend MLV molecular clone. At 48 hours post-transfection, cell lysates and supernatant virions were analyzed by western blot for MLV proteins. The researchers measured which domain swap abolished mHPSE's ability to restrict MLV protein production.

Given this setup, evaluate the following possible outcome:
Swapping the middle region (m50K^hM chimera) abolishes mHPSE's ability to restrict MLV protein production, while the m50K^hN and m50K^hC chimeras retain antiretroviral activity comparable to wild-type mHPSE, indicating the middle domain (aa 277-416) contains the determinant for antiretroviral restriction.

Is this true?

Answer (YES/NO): NO